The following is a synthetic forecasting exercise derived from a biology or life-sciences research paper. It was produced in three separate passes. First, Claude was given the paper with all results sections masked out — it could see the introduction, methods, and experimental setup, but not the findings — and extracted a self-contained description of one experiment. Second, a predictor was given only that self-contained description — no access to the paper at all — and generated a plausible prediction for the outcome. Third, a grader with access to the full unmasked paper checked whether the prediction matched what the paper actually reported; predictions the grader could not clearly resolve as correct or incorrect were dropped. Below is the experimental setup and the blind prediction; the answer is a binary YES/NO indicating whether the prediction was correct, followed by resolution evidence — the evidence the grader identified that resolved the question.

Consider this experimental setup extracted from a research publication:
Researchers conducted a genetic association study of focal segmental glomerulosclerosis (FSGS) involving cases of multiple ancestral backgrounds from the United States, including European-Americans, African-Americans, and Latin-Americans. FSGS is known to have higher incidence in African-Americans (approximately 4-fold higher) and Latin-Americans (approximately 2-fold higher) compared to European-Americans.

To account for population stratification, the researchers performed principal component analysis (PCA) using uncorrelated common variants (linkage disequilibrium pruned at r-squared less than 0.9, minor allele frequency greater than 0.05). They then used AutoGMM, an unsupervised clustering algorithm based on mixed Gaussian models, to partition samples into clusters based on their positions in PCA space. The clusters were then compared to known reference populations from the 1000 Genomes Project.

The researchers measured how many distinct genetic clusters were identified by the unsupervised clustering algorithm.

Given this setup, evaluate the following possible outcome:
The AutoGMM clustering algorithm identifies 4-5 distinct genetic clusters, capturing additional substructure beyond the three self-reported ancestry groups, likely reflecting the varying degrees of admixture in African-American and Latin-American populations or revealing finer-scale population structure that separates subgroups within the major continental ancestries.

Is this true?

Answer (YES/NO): NO